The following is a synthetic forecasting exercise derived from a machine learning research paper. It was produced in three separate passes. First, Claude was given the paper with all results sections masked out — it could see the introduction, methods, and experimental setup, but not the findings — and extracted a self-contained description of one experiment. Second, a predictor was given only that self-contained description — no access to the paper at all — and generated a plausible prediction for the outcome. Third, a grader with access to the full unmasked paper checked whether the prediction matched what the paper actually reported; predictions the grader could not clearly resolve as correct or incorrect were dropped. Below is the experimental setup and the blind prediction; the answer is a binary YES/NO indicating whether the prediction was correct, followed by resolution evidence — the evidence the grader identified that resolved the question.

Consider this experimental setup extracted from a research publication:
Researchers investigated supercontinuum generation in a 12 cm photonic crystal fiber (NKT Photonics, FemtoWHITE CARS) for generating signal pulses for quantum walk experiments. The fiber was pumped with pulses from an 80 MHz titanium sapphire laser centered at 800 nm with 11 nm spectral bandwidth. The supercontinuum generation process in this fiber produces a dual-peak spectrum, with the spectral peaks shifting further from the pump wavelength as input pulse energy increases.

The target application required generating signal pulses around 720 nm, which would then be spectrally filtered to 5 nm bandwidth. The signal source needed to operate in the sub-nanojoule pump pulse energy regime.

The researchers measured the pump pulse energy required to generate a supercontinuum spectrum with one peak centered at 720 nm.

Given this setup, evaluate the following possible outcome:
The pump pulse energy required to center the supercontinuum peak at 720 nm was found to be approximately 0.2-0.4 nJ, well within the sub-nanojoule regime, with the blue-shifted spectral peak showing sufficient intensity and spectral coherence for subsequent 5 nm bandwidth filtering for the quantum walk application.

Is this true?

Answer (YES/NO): YES